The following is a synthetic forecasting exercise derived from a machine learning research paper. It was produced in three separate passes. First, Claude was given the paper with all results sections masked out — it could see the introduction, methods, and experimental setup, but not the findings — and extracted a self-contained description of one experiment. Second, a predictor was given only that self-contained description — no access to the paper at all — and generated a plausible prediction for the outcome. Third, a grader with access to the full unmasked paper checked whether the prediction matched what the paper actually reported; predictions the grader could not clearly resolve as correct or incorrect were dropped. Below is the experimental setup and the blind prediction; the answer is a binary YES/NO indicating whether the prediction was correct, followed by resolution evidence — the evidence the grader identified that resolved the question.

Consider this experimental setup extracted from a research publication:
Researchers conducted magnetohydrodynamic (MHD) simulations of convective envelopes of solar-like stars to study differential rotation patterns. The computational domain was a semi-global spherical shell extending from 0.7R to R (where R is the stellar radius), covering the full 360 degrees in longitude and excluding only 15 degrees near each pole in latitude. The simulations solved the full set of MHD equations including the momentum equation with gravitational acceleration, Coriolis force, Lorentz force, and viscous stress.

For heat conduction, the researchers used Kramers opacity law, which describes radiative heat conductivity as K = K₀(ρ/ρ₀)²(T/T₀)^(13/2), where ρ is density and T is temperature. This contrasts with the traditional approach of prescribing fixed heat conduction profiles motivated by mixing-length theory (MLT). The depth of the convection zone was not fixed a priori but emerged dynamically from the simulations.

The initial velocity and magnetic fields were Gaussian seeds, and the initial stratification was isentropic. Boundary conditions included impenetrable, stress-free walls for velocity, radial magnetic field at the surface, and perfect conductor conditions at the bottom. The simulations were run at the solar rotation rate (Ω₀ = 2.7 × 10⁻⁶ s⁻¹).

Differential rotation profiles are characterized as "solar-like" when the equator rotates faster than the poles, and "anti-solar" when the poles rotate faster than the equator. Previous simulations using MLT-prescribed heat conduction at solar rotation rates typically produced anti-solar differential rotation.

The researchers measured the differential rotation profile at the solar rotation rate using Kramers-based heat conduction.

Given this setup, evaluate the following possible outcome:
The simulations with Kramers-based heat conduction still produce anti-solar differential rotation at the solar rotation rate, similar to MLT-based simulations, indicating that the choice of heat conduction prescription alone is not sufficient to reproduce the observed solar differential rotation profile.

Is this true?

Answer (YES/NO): YES